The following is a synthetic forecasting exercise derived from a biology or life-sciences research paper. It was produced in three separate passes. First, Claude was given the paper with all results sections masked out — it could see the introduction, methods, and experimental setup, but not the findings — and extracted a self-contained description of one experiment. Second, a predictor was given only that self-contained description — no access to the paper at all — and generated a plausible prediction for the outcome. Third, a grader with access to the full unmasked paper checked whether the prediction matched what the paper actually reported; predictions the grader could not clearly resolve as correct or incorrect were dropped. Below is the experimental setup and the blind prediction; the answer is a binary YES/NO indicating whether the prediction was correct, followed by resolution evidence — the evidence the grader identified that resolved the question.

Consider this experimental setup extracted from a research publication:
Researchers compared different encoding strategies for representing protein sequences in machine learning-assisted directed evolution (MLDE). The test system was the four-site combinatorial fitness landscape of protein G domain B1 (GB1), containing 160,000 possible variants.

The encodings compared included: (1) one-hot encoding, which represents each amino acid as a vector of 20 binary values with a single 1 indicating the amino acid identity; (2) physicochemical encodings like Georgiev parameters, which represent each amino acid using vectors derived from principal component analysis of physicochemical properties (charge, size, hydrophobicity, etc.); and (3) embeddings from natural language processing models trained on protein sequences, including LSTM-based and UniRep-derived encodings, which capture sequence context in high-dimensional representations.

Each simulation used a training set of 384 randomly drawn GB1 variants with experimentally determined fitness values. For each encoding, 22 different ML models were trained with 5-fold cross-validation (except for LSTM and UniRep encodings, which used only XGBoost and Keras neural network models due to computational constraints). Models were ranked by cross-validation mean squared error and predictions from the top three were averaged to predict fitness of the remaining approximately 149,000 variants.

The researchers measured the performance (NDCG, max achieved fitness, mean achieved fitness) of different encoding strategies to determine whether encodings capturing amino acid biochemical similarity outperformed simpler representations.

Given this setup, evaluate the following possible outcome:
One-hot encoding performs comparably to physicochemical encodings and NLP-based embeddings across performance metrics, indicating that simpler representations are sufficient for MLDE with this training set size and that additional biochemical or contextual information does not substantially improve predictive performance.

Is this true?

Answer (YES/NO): NO